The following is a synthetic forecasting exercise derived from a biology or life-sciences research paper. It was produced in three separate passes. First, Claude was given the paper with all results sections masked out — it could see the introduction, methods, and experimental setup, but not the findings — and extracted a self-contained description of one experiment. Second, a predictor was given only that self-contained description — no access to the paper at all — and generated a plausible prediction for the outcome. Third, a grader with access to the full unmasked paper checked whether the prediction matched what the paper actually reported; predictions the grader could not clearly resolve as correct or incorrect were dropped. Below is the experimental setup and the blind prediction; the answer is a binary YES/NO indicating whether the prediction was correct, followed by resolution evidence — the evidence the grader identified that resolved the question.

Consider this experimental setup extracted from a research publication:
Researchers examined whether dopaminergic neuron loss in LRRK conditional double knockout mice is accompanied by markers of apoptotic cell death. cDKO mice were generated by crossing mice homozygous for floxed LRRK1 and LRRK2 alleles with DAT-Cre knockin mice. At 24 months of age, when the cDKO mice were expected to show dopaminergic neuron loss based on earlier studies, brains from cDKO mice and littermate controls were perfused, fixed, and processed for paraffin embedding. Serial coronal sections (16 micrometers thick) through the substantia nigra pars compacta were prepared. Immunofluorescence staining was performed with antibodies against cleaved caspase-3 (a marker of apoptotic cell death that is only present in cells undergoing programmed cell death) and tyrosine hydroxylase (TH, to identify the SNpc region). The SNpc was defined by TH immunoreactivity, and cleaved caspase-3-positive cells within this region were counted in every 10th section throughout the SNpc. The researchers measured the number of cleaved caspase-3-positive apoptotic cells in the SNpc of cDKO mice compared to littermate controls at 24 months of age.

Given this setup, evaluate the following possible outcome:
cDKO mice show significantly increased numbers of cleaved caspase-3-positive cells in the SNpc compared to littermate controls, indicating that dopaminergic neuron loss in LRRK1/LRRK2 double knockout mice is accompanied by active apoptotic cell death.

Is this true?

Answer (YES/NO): YES